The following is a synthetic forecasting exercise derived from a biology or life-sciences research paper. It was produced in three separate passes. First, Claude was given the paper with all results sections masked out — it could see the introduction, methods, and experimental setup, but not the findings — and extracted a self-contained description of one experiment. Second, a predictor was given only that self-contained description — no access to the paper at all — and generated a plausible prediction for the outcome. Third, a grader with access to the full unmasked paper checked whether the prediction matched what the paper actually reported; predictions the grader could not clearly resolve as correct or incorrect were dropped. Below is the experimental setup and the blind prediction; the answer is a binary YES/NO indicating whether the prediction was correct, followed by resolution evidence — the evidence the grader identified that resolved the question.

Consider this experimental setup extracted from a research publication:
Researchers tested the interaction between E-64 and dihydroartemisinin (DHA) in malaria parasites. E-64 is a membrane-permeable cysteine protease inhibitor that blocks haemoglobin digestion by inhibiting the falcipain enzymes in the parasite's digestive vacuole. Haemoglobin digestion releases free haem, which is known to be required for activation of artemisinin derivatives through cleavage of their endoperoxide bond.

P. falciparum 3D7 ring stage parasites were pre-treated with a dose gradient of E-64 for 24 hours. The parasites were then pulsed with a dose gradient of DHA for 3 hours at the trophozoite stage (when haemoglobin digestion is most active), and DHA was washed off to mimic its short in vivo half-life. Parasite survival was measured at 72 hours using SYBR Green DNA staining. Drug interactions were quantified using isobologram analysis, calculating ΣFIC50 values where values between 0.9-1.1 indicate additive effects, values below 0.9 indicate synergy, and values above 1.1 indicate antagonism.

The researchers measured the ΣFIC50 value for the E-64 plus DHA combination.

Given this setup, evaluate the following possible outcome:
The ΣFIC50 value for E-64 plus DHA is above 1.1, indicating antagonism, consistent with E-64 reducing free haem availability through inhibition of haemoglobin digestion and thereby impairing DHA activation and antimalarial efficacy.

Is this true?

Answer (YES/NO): YES